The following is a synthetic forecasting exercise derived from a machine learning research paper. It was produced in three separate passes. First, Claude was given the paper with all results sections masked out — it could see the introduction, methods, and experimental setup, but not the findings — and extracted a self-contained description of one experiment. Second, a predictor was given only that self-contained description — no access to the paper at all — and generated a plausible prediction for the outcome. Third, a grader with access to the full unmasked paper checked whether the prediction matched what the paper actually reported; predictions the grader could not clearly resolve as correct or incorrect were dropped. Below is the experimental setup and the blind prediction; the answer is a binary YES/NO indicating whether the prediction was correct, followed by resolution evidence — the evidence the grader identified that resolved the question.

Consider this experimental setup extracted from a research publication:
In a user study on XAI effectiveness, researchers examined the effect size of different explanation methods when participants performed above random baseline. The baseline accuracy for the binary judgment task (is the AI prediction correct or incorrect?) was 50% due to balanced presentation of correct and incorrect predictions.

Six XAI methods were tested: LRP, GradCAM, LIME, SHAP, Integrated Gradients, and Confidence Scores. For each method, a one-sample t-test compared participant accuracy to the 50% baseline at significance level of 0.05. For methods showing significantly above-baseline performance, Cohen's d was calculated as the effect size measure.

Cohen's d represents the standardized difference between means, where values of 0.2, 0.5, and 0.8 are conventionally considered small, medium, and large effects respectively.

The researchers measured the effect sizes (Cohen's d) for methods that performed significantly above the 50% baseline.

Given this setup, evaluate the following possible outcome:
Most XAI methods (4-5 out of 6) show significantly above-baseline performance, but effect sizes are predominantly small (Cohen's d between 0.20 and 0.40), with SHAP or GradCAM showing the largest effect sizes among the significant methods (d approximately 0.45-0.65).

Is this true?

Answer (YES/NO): NO